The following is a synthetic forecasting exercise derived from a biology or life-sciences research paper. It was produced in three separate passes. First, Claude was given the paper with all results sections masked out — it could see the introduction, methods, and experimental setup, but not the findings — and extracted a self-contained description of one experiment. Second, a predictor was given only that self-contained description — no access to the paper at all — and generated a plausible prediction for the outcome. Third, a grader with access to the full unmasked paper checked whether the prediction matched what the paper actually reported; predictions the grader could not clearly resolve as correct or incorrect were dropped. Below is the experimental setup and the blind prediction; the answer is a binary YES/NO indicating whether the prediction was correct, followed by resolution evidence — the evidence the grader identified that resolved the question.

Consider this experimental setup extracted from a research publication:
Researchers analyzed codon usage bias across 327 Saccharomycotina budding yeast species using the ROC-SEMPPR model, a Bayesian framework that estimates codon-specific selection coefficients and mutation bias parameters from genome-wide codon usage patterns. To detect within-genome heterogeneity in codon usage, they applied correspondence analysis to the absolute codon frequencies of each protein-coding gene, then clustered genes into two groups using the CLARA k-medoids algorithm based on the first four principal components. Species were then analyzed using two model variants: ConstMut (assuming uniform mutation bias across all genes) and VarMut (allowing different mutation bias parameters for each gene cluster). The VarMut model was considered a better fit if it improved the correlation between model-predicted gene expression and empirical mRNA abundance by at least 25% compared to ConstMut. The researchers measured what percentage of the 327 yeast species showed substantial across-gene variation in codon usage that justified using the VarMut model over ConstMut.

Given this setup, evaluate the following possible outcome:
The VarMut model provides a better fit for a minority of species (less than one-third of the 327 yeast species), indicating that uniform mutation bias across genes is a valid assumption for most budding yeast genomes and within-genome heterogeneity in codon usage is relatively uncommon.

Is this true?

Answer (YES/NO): NO